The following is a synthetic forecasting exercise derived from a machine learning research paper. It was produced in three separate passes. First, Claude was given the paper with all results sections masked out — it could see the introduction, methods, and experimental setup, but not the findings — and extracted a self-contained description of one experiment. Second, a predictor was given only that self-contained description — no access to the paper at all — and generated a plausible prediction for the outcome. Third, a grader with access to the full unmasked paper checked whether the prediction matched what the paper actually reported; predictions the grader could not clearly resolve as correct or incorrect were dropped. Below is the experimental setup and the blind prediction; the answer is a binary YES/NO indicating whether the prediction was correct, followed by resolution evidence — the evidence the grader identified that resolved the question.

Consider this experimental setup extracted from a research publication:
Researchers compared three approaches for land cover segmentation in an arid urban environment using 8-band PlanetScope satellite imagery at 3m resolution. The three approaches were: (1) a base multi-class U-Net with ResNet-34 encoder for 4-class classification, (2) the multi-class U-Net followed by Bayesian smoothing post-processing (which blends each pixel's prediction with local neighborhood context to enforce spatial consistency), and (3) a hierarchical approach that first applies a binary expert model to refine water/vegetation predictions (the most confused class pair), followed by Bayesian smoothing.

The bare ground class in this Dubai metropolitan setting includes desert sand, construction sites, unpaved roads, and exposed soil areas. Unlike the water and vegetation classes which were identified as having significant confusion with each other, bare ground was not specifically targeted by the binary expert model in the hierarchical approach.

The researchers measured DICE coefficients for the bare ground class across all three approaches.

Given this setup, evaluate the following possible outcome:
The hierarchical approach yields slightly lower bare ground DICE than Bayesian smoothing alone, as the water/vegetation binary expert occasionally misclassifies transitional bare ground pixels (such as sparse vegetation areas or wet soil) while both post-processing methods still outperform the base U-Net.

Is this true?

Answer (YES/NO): NO